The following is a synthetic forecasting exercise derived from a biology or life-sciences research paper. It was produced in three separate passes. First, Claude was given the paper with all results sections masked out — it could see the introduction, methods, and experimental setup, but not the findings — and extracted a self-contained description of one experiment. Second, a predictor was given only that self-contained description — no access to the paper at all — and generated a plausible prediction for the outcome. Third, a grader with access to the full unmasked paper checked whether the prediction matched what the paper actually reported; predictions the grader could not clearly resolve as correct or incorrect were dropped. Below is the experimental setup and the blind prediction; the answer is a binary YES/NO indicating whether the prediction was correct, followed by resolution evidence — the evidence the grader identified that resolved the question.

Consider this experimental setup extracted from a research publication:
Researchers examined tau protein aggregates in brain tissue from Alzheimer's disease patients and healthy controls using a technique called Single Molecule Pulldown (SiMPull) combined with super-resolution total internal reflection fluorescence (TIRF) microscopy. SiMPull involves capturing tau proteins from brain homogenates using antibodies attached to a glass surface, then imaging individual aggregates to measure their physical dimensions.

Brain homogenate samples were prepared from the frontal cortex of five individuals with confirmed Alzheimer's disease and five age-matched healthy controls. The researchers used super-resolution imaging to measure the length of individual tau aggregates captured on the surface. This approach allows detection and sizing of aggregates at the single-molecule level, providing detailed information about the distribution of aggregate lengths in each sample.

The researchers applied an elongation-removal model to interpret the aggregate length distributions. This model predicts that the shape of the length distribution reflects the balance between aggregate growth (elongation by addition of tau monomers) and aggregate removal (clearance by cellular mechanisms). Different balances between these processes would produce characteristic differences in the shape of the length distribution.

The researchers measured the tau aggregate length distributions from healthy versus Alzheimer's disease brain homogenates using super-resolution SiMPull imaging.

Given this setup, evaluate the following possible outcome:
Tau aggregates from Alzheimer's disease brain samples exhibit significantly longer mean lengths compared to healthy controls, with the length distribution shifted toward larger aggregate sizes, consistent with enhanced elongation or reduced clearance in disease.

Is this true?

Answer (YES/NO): YES